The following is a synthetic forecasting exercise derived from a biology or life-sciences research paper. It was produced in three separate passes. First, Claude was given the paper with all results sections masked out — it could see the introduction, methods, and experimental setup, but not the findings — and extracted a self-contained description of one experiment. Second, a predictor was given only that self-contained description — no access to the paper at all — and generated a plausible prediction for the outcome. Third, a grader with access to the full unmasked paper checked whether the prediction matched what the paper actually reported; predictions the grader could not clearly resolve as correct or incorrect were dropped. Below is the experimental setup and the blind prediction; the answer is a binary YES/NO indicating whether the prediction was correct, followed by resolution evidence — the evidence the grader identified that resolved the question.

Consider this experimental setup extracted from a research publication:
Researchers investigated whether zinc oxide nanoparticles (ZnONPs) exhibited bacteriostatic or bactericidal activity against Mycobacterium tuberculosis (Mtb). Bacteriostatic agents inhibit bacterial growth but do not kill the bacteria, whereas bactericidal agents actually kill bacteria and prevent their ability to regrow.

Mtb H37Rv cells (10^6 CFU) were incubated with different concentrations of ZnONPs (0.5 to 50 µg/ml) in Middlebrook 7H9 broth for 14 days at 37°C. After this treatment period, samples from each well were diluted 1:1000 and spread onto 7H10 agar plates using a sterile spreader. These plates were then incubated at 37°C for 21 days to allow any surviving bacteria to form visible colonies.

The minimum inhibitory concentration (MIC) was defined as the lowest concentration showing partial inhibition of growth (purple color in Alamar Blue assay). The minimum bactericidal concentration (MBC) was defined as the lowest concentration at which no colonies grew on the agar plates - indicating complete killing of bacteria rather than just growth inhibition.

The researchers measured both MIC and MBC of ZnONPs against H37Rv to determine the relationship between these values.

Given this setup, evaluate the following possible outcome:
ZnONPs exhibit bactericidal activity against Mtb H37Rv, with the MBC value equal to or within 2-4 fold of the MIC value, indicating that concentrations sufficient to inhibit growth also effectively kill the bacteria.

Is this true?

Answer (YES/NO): YES